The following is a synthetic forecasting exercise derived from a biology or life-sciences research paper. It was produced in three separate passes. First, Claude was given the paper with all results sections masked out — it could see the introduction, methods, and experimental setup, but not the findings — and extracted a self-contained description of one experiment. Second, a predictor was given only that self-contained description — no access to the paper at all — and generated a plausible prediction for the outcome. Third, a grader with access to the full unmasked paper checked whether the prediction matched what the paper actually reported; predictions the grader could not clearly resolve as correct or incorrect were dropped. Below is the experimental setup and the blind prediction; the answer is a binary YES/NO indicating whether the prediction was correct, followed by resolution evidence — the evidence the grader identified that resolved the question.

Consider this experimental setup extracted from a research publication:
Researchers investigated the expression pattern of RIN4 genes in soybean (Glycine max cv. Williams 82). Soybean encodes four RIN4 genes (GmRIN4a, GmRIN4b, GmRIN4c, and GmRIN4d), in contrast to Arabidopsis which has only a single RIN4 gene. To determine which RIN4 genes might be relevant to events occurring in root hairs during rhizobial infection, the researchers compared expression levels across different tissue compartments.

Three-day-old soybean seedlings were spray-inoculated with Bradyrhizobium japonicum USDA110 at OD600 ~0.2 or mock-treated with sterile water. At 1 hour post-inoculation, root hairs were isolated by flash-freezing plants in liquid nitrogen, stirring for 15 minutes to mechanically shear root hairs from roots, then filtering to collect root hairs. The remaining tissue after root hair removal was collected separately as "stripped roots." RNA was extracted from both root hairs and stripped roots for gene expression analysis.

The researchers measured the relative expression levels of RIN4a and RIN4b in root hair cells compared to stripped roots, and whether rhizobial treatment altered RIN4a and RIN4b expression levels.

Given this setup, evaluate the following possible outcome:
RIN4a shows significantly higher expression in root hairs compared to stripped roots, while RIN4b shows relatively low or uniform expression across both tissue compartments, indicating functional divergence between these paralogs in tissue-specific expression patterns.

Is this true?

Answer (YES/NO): NO